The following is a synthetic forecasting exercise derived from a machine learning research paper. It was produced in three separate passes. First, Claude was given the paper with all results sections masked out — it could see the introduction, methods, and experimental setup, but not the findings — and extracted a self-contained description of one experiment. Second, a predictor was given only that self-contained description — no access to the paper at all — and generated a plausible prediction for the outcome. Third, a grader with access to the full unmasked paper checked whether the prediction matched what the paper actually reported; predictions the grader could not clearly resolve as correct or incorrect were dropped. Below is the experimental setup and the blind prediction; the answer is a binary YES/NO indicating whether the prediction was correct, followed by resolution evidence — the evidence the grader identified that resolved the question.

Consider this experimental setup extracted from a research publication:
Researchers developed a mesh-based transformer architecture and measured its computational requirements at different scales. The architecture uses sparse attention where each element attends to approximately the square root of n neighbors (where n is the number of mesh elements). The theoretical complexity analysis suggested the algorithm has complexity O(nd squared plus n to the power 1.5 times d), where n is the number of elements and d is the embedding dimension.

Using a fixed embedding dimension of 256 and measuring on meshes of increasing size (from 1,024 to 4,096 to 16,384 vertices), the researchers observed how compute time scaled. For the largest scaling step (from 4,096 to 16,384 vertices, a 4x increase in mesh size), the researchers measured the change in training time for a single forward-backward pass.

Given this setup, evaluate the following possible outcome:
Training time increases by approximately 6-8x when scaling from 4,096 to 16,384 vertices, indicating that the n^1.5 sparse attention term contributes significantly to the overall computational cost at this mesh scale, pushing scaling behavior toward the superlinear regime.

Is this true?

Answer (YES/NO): YES